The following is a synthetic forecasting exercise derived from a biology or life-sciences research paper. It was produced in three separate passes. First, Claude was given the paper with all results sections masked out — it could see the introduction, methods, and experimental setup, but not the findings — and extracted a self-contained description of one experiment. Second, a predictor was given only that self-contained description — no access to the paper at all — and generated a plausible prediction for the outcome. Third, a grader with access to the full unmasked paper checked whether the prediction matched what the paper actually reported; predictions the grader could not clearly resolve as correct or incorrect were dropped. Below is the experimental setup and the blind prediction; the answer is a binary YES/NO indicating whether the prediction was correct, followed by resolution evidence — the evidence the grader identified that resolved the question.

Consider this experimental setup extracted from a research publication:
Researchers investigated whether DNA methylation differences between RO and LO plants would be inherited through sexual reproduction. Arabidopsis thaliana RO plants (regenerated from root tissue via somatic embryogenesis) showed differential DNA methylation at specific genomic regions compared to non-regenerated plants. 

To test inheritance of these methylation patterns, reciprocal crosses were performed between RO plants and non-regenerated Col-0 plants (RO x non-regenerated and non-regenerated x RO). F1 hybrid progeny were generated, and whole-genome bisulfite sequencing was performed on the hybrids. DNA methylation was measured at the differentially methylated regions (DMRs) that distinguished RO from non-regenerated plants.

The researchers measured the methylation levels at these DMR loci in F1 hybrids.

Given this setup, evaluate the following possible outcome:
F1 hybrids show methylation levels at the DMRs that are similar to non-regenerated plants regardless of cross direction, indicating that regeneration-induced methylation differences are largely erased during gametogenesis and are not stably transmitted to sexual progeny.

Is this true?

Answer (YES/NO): NO